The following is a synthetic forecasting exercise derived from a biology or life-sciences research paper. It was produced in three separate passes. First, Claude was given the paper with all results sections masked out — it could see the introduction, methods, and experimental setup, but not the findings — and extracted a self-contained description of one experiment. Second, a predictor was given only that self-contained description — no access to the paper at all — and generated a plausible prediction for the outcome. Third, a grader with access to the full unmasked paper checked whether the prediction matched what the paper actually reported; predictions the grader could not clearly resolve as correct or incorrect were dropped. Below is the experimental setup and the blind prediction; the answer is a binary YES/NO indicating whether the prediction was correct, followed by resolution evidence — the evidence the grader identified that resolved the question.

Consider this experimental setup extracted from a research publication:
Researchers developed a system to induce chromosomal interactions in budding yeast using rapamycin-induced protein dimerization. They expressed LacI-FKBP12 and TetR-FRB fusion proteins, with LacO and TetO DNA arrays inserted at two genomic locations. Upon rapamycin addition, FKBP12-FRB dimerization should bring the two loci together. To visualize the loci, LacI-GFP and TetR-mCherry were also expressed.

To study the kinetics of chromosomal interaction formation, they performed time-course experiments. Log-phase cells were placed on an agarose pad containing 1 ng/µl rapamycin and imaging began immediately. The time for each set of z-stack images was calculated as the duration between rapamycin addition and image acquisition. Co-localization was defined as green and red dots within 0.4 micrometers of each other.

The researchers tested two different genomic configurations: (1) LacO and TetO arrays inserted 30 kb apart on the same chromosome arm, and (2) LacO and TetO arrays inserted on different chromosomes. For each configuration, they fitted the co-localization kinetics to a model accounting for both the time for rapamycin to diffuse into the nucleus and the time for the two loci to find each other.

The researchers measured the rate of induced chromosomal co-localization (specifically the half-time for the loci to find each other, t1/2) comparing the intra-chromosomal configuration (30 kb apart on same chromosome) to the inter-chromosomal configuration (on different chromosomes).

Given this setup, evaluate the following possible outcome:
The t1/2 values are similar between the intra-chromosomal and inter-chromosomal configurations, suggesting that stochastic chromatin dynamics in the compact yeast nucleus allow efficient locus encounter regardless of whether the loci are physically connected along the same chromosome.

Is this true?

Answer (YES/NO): NO